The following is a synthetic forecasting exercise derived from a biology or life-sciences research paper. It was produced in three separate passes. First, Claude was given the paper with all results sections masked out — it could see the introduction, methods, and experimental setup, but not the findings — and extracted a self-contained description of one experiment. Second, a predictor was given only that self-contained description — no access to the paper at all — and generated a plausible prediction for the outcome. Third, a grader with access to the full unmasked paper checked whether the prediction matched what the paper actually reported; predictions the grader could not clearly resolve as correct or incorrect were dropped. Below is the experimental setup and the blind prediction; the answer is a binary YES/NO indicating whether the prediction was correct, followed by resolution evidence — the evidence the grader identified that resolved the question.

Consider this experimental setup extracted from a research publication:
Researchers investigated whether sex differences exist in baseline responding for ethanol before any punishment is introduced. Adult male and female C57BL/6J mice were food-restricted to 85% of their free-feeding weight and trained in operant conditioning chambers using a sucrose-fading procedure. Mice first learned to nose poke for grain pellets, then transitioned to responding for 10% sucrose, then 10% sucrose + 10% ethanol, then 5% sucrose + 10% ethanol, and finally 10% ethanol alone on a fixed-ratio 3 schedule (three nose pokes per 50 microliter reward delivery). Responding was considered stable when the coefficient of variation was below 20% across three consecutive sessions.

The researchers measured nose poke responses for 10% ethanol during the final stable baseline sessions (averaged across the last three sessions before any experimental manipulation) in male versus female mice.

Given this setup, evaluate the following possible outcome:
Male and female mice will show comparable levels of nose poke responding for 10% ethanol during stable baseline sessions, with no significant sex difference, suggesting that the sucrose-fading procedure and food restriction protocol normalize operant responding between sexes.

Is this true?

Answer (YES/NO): YES